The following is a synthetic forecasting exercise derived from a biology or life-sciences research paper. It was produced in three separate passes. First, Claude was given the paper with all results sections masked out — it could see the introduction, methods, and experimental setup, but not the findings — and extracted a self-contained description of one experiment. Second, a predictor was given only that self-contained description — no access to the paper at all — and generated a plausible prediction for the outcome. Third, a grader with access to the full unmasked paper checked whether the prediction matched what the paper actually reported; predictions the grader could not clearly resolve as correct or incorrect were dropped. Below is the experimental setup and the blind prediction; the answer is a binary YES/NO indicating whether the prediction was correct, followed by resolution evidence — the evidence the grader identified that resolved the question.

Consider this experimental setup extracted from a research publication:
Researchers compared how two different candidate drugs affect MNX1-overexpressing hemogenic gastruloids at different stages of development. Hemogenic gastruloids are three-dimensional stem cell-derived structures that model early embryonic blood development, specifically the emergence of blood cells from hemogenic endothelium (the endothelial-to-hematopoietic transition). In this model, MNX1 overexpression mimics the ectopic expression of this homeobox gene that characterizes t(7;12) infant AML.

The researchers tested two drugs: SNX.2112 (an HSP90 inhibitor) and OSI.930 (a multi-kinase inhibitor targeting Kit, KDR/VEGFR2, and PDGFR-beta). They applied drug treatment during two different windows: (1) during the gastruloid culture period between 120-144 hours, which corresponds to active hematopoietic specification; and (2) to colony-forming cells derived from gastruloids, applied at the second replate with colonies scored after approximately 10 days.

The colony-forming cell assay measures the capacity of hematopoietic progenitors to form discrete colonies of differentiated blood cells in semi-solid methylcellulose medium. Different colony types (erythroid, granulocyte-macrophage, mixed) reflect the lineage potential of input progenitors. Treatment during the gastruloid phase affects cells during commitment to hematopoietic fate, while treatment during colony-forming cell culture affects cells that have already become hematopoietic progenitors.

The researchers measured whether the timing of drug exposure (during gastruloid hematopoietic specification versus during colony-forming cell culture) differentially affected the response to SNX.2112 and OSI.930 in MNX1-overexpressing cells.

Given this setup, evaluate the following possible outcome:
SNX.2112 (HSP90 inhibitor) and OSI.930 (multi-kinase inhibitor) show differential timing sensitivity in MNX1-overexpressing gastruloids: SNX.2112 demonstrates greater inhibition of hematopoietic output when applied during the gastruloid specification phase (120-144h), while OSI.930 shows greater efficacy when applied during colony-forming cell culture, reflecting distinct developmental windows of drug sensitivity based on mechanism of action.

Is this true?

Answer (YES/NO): NO